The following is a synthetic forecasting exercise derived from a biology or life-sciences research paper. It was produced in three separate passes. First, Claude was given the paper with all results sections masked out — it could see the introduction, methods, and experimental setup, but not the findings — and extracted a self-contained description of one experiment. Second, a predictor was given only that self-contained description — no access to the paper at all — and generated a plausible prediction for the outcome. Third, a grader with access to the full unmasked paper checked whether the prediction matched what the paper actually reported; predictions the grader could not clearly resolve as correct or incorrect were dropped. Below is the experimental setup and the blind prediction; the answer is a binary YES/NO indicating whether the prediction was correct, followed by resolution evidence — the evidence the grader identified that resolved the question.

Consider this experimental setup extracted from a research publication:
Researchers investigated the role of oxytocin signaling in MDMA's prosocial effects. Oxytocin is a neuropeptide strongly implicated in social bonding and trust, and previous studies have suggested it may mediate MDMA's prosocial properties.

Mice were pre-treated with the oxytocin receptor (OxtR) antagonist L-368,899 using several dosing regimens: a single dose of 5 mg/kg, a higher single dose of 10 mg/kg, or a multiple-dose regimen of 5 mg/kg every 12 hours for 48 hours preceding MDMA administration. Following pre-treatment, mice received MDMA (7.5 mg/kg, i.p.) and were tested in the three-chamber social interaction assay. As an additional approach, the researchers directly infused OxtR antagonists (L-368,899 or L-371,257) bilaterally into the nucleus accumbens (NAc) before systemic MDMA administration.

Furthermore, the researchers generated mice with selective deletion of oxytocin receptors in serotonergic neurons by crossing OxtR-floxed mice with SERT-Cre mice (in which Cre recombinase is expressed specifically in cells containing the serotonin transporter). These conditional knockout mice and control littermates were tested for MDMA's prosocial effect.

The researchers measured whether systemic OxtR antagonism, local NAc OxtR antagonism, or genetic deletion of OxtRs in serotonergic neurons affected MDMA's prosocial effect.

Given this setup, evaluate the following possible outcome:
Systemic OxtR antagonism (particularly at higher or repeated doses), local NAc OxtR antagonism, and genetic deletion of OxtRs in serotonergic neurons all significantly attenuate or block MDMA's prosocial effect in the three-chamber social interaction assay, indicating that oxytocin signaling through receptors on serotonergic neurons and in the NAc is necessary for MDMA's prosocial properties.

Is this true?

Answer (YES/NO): NO